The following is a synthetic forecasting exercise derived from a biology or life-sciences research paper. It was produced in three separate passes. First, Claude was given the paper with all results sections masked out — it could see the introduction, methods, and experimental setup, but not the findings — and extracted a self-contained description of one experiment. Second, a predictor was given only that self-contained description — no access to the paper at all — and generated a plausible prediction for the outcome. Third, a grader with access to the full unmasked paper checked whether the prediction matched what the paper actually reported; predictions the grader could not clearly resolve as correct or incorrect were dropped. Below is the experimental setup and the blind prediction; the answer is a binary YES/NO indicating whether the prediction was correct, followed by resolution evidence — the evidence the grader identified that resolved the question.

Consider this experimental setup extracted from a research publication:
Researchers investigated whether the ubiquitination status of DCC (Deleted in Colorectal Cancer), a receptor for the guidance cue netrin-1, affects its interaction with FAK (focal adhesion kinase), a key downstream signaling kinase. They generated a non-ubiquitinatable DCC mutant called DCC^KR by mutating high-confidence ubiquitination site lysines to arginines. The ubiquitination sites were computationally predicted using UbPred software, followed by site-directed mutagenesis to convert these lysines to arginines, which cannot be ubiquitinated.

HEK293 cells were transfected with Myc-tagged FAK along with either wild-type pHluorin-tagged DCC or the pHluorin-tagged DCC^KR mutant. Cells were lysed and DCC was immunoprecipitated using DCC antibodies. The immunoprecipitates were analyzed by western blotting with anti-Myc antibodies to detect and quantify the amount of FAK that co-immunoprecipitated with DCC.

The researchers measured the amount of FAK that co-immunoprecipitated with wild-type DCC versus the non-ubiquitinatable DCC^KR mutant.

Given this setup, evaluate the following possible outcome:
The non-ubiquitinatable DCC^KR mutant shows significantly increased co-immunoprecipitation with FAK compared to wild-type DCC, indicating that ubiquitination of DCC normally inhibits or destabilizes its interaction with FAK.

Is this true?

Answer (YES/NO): YES